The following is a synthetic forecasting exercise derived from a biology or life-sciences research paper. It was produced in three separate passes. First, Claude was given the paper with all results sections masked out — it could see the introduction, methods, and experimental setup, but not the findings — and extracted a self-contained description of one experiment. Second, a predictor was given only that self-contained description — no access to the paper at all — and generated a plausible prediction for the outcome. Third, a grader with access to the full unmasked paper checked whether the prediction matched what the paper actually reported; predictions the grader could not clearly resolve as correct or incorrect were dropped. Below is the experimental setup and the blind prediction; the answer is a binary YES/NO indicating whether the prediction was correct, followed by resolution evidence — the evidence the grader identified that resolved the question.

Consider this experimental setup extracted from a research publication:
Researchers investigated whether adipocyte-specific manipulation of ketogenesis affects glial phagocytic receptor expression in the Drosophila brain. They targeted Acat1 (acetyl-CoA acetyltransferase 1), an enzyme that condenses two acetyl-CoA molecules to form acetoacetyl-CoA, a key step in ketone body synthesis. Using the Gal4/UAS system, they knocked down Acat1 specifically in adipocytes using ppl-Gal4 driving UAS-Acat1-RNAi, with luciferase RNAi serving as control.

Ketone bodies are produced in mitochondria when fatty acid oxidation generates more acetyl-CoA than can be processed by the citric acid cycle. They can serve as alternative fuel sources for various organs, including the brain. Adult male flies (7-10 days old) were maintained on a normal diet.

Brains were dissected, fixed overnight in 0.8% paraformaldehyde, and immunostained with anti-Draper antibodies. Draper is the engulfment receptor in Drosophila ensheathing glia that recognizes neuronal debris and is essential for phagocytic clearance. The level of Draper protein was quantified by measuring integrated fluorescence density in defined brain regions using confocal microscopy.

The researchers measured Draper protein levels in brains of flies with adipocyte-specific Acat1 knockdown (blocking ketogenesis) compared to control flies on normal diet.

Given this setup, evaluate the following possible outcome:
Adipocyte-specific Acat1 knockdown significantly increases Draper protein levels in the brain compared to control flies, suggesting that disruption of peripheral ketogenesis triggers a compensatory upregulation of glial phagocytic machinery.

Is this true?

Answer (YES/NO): YES